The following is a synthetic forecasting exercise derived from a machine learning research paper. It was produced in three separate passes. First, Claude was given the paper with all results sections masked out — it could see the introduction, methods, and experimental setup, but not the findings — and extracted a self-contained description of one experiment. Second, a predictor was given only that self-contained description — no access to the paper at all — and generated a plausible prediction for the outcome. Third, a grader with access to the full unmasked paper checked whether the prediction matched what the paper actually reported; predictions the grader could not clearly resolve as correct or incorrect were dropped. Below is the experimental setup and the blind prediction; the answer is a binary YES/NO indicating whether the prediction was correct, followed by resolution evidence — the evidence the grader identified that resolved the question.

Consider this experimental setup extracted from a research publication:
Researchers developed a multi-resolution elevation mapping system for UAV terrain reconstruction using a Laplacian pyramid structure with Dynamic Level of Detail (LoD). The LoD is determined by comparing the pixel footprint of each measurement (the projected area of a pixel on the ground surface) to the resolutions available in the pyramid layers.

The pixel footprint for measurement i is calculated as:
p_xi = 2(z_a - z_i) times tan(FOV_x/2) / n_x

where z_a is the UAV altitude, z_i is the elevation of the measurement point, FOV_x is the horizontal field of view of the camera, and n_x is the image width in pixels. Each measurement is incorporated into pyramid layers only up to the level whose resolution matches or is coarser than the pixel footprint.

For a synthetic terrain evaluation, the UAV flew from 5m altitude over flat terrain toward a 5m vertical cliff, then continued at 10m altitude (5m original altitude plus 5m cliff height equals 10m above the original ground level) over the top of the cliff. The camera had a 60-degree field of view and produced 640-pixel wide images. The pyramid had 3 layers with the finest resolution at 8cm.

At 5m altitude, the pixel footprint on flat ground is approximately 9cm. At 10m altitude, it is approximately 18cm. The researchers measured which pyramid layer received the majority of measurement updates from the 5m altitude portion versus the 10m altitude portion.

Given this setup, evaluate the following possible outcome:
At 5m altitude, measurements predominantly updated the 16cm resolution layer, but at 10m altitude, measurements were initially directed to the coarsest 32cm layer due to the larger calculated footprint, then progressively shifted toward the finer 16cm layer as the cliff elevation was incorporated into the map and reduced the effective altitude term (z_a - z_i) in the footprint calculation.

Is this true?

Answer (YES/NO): NO